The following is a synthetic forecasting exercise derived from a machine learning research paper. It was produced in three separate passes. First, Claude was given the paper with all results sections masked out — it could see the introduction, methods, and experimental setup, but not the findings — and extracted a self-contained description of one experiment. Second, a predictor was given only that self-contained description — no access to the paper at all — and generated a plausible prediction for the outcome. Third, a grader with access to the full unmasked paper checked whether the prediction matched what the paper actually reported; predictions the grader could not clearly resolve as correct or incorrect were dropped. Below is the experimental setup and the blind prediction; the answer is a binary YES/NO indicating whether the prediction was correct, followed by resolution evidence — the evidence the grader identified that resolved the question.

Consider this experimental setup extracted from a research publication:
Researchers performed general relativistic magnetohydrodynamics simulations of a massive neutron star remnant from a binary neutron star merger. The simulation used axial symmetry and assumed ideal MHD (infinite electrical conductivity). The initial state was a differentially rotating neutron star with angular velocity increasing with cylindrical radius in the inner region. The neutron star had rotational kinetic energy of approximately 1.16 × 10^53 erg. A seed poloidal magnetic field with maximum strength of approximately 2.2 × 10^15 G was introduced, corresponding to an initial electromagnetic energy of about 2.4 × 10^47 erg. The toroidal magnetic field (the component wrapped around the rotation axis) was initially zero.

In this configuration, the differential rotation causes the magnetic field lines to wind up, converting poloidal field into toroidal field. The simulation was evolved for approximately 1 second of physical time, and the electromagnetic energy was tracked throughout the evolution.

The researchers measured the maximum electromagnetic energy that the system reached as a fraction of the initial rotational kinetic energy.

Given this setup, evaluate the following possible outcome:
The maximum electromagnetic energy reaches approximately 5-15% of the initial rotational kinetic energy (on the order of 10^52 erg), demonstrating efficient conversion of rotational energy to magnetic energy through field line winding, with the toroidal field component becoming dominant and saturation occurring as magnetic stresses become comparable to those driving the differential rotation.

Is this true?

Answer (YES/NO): YES